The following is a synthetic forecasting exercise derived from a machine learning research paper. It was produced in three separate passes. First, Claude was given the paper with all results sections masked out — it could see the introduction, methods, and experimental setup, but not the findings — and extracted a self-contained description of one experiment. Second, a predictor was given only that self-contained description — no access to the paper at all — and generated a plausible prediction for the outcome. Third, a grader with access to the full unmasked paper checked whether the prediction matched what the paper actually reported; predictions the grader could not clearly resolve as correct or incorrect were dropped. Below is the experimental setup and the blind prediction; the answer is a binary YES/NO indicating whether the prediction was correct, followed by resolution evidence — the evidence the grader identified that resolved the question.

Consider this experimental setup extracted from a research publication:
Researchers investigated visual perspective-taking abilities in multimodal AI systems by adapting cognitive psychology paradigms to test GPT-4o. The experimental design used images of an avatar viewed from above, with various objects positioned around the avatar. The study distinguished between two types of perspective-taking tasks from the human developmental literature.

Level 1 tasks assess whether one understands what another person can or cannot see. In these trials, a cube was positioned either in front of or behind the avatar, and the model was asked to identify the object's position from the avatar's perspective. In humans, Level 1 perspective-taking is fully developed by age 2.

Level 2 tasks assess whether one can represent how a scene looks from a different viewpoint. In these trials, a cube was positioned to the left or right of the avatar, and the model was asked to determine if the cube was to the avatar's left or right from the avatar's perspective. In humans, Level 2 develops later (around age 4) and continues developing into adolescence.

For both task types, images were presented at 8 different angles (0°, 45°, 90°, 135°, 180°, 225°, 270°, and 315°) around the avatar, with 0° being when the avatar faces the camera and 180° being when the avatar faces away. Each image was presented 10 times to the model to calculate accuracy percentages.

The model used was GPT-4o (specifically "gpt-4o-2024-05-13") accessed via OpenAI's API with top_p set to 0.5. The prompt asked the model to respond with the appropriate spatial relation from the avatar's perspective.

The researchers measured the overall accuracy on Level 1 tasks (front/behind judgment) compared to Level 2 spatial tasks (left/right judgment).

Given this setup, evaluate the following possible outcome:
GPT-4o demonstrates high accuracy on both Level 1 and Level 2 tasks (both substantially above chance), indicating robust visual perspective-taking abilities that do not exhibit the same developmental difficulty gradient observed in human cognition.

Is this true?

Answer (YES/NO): NO